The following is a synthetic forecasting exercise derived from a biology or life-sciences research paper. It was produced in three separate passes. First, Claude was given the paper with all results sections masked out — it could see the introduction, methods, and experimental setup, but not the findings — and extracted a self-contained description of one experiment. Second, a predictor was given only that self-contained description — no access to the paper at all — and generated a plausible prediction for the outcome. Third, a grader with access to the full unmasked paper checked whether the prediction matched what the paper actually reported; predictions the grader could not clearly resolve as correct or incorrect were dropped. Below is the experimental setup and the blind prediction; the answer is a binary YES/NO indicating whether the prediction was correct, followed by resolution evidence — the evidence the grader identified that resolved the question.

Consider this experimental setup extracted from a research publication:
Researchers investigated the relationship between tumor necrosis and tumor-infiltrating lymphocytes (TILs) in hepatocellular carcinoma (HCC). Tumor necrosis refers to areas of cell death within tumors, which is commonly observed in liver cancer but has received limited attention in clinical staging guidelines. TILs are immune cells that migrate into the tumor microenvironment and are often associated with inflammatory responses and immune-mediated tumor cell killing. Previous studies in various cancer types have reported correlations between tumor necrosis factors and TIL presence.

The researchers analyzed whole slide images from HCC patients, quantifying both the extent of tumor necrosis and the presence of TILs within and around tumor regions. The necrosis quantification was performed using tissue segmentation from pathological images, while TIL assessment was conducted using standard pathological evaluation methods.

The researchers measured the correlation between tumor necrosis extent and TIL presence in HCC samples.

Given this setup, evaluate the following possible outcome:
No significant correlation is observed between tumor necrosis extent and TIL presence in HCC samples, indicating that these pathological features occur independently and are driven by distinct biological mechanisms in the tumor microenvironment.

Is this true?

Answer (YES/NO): YES